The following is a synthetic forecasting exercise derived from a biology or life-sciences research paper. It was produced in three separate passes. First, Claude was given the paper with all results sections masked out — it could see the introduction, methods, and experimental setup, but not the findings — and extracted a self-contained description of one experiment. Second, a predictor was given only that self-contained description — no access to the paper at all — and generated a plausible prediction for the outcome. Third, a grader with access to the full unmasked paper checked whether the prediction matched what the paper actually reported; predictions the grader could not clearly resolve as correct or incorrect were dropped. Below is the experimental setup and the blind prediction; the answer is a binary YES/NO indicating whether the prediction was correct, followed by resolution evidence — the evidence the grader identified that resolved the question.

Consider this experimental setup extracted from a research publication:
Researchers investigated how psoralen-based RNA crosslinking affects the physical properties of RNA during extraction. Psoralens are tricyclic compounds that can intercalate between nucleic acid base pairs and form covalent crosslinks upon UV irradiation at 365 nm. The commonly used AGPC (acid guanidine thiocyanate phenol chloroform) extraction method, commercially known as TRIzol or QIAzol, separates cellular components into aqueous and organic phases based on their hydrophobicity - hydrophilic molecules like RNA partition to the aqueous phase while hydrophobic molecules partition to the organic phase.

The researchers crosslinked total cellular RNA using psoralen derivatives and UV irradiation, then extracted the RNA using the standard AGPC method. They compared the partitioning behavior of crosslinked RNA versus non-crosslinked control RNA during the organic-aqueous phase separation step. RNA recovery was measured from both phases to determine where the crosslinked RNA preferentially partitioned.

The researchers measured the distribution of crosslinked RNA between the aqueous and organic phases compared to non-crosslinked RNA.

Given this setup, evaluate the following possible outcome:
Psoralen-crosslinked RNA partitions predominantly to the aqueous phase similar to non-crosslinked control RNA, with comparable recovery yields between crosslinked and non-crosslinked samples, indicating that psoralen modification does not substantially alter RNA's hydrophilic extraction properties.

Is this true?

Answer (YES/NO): NO